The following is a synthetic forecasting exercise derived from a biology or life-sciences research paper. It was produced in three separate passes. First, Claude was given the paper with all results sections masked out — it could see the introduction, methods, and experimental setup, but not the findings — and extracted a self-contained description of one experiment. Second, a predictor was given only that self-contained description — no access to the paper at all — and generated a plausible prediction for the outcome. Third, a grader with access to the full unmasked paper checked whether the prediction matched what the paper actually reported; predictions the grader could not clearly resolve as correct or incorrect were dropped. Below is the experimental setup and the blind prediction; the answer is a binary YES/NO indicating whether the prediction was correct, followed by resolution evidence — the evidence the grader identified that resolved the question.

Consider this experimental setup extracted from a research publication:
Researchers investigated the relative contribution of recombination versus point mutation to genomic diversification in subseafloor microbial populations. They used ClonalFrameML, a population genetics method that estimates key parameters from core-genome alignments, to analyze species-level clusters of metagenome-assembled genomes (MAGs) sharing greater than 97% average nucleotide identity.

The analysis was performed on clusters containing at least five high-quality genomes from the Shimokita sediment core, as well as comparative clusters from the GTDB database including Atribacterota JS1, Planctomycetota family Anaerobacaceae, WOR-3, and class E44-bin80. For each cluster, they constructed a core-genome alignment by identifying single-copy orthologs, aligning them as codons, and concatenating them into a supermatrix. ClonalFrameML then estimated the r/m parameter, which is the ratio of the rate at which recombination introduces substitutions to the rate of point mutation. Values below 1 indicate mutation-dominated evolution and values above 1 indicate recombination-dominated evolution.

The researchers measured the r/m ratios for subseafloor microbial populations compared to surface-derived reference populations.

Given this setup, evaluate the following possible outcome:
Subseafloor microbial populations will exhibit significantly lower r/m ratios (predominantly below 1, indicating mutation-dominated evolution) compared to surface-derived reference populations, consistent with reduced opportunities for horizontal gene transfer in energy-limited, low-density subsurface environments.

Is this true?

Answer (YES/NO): NO